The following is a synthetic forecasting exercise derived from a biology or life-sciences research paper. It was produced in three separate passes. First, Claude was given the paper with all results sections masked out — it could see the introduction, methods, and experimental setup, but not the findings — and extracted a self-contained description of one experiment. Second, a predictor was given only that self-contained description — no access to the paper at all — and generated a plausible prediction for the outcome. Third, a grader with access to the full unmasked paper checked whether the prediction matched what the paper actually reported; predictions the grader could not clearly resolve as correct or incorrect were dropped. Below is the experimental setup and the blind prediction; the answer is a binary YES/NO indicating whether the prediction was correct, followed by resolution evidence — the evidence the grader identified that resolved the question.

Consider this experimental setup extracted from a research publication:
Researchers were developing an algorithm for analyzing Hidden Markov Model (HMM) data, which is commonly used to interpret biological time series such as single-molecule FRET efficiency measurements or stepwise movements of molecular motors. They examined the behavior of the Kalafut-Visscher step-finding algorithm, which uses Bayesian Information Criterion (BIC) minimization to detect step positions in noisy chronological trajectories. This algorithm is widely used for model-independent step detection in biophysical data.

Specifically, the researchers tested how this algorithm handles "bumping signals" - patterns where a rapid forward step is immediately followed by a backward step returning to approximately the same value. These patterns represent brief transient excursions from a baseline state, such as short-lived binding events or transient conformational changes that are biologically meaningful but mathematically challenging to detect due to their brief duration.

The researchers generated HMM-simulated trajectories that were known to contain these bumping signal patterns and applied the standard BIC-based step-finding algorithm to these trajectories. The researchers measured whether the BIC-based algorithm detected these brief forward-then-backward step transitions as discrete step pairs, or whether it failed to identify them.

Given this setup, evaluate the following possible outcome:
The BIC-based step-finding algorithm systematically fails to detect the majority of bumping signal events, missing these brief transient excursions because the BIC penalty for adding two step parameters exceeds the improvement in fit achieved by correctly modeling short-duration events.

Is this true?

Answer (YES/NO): NO